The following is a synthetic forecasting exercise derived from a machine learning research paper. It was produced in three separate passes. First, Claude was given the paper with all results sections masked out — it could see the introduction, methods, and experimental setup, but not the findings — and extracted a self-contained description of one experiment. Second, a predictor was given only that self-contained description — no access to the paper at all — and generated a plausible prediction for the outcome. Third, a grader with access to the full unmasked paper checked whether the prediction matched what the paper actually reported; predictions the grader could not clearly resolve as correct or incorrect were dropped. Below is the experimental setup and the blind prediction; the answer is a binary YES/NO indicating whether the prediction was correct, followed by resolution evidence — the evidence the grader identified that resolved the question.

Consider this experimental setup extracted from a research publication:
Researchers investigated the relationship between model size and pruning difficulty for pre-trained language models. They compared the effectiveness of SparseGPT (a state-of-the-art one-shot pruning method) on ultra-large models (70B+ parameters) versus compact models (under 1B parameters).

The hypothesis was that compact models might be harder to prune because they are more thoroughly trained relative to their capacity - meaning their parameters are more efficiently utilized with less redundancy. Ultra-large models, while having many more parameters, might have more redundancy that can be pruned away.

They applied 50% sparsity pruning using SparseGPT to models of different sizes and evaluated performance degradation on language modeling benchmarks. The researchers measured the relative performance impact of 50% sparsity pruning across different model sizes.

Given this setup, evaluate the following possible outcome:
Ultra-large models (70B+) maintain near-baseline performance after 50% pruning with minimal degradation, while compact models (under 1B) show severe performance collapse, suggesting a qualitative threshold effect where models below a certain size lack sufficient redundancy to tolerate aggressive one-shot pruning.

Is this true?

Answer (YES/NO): NO